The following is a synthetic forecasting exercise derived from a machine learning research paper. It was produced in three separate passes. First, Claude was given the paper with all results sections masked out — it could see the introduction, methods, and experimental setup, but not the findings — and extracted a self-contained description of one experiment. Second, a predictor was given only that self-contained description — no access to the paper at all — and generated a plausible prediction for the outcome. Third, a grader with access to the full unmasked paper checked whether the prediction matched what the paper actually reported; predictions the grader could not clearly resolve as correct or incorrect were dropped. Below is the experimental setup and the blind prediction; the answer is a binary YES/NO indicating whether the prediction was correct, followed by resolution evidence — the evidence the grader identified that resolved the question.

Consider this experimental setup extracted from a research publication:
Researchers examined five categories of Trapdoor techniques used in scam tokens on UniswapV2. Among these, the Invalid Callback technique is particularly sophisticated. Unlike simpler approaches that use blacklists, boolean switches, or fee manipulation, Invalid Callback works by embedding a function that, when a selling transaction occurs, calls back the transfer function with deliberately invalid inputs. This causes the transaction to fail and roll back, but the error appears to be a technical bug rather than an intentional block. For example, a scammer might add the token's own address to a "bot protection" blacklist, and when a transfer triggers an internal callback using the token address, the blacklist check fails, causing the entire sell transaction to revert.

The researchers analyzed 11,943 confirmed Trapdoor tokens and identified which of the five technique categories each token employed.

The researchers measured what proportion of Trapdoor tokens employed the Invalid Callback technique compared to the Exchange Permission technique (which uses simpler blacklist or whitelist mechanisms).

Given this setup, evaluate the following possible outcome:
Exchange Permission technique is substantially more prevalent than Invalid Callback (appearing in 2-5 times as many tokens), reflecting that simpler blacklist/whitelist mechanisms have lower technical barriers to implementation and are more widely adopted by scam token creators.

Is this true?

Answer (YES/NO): NO